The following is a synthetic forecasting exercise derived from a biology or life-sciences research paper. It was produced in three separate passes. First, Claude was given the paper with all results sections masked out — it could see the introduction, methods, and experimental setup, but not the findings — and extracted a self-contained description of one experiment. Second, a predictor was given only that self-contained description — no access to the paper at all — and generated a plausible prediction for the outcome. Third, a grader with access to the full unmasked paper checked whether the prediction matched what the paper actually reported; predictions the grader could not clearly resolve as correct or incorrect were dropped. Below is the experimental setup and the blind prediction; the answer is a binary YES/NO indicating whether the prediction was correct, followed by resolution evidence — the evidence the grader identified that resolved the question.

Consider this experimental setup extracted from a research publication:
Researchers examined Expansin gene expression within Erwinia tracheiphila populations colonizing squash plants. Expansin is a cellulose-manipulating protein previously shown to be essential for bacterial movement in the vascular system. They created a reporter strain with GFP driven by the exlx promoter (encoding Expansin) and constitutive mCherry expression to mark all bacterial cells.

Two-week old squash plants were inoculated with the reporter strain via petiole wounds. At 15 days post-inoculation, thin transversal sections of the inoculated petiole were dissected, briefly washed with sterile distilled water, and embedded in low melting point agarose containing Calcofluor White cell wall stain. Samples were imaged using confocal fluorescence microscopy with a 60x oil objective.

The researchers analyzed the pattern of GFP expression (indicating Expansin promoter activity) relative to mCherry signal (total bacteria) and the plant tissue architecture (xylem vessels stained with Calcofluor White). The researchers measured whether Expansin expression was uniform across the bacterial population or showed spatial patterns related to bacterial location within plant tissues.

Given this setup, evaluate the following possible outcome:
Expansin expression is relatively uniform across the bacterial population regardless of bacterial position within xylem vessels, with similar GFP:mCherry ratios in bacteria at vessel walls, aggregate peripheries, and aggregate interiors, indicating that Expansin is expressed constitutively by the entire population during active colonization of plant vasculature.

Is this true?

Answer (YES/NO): NO